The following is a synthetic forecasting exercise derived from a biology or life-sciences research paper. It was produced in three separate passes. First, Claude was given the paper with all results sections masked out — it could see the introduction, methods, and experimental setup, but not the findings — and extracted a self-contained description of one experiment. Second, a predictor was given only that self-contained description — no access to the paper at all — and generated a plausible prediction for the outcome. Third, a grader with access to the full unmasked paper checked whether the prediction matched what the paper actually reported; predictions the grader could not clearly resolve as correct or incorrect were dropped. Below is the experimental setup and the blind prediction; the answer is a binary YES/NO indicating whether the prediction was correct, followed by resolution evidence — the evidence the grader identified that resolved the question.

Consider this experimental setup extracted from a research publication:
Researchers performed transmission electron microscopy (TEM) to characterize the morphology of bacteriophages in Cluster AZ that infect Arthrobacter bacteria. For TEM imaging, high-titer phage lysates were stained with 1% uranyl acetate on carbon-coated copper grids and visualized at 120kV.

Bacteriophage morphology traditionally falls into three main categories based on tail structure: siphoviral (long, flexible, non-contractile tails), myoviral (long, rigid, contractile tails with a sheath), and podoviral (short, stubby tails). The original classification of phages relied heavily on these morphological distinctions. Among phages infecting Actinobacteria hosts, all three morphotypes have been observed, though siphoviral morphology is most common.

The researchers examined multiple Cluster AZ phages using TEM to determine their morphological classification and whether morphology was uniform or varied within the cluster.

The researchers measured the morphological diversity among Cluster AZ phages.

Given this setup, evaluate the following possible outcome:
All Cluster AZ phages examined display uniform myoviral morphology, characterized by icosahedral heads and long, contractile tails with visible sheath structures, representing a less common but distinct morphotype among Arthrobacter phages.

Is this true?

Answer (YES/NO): NO